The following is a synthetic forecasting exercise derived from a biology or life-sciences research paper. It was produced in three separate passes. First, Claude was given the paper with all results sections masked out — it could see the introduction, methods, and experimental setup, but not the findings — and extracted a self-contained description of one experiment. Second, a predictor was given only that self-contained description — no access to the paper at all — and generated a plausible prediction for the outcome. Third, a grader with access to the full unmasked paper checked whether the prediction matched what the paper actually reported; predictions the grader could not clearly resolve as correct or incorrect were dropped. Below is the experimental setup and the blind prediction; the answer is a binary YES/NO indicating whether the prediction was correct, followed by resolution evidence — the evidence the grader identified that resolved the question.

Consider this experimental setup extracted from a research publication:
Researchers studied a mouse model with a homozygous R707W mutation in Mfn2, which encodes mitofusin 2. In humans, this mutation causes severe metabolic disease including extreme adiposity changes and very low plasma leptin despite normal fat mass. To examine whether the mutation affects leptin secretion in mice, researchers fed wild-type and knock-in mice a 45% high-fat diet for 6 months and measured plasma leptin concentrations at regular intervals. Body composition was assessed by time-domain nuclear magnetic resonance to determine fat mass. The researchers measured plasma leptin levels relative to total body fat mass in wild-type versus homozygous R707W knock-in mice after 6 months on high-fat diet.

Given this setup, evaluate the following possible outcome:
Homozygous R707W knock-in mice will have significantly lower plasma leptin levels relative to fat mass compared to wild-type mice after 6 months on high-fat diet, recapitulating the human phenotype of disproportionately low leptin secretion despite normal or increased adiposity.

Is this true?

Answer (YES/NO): YES